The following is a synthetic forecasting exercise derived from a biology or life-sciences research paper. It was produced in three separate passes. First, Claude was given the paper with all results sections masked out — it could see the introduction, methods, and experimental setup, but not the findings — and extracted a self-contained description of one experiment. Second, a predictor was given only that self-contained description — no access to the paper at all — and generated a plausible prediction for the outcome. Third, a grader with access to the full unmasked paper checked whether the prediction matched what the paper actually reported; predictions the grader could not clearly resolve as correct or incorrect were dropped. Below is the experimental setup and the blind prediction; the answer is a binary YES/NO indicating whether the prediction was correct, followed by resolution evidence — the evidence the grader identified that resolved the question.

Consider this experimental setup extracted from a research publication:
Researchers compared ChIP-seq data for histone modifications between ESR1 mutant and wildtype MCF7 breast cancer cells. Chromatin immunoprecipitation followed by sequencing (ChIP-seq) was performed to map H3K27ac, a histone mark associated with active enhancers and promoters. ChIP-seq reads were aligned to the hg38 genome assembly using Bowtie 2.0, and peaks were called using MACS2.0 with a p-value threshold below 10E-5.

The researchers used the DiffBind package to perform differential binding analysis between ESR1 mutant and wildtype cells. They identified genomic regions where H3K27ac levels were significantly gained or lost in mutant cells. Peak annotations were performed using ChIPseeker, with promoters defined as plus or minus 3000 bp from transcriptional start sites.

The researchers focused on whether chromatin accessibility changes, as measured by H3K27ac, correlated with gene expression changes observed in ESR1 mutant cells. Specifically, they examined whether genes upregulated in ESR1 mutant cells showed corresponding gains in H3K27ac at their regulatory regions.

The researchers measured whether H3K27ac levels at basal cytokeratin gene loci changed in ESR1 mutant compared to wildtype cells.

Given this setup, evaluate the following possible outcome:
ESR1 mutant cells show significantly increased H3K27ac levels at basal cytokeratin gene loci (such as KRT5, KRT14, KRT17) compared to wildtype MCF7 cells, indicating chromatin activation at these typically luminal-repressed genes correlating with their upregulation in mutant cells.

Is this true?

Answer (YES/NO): YES